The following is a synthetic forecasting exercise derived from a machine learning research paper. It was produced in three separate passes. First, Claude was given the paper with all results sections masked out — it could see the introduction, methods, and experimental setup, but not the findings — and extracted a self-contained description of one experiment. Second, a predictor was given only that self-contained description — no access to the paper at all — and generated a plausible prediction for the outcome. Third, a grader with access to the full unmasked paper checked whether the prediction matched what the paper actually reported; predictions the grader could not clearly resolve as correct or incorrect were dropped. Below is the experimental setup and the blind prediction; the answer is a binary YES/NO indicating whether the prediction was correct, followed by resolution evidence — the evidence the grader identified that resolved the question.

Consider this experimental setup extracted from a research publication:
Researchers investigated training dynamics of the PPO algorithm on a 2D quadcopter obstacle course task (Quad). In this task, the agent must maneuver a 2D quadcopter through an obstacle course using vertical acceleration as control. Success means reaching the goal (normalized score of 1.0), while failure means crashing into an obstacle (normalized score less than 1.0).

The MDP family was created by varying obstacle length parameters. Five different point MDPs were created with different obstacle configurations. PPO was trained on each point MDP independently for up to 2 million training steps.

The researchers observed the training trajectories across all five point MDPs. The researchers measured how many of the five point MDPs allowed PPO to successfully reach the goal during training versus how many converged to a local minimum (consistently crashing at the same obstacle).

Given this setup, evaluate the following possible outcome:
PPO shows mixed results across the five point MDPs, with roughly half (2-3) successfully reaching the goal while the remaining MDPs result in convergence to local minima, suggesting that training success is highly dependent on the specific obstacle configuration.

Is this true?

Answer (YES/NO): YES